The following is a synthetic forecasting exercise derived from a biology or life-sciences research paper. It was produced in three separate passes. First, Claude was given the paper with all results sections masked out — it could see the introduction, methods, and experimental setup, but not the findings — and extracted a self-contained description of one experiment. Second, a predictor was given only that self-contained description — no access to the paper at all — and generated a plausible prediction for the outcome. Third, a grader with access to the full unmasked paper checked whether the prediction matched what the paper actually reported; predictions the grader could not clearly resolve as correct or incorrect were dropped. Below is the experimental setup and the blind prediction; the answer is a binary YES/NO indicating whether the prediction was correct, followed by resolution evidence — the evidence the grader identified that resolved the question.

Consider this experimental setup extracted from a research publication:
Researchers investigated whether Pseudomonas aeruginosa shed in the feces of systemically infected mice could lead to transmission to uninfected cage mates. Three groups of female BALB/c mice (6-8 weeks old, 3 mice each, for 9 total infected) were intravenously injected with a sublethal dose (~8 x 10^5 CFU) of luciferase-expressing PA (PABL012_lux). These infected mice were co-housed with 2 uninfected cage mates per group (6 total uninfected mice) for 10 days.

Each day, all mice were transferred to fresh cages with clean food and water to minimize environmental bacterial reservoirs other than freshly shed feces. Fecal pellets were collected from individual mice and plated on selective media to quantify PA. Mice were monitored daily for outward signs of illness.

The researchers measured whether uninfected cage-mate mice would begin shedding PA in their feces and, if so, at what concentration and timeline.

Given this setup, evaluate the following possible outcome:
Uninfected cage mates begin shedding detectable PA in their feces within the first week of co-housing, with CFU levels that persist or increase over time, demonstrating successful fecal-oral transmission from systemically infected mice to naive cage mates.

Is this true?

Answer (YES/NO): NO